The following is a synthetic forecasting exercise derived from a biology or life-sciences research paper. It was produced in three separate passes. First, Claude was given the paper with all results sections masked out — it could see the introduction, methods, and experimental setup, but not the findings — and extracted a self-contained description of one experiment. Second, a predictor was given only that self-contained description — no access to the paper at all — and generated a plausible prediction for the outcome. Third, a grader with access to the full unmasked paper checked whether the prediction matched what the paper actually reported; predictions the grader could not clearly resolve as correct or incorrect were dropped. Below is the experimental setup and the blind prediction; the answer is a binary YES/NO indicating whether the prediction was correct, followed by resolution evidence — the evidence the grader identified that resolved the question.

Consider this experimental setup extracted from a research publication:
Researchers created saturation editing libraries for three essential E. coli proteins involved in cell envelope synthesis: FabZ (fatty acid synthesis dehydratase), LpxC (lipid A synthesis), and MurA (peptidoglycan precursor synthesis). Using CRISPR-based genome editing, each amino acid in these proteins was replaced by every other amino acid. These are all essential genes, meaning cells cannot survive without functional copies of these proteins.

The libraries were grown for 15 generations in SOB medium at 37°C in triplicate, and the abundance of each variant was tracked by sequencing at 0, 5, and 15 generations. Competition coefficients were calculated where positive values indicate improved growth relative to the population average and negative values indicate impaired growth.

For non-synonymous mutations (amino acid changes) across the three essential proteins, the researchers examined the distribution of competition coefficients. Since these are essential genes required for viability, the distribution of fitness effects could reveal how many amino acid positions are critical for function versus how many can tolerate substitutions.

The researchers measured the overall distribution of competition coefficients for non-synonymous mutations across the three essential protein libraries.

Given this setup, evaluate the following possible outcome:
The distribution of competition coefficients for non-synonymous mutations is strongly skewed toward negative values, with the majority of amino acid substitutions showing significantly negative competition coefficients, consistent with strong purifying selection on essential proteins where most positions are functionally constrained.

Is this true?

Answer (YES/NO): NO